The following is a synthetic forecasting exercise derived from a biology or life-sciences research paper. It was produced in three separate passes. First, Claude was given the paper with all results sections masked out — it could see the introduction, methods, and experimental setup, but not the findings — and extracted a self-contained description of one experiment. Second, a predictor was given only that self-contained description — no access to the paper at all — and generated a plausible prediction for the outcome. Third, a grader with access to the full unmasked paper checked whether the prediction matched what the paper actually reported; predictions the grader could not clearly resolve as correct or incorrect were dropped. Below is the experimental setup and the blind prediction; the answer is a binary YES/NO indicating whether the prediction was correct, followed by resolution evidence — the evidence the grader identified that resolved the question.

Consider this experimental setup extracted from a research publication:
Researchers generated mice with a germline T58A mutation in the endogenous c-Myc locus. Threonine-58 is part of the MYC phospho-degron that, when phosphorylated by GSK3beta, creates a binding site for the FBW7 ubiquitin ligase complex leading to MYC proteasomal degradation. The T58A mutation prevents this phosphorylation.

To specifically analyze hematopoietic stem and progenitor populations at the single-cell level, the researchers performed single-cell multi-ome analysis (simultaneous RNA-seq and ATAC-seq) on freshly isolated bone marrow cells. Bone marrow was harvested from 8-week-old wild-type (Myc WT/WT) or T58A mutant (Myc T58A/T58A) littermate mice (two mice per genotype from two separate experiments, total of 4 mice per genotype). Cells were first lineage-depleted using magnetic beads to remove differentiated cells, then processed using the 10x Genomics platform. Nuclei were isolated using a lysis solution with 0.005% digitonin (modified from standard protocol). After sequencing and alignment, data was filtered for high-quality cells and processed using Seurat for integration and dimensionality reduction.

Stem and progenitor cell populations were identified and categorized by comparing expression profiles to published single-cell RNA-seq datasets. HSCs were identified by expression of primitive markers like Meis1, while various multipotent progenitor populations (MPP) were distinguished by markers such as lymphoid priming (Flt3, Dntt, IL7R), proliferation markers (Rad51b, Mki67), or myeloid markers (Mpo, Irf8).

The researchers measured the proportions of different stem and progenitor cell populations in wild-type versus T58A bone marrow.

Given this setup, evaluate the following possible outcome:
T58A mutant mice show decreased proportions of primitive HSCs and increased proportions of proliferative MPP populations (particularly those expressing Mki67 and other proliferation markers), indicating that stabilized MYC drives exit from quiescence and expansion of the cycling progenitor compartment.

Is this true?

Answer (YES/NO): NO